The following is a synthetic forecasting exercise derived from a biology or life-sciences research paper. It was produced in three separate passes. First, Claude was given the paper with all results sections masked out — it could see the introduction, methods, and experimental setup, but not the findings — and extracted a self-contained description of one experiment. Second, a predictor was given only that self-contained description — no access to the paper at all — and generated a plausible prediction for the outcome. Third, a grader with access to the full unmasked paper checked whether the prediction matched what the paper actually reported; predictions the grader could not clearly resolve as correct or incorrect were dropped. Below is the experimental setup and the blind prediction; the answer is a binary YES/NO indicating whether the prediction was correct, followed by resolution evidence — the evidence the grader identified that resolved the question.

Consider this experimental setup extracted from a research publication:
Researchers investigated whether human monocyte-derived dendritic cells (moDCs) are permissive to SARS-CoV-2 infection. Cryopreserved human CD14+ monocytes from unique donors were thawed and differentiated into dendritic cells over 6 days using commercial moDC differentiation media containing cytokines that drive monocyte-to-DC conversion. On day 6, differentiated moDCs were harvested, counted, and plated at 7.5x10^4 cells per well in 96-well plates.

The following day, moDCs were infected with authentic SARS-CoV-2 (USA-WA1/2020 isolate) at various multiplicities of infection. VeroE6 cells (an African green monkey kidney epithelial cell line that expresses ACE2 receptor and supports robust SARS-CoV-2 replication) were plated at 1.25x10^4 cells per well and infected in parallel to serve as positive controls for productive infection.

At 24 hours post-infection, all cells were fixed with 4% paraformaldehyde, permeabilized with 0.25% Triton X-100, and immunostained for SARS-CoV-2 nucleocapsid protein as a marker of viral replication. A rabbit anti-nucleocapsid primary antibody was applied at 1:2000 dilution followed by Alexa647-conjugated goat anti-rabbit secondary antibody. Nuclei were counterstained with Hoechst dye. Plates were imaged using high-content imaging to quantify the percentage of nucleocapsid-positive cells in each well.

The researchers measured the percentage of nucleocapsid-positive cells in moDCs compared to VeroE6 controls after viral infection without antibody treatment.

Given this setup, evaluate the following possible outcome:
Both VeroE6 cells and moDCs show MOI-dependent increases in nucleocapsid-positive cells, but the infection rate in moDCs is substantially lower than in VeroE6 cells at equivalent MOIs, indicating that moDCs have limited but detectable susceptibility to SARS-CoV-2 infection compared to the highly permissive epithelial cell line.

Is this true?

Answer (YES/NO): NO